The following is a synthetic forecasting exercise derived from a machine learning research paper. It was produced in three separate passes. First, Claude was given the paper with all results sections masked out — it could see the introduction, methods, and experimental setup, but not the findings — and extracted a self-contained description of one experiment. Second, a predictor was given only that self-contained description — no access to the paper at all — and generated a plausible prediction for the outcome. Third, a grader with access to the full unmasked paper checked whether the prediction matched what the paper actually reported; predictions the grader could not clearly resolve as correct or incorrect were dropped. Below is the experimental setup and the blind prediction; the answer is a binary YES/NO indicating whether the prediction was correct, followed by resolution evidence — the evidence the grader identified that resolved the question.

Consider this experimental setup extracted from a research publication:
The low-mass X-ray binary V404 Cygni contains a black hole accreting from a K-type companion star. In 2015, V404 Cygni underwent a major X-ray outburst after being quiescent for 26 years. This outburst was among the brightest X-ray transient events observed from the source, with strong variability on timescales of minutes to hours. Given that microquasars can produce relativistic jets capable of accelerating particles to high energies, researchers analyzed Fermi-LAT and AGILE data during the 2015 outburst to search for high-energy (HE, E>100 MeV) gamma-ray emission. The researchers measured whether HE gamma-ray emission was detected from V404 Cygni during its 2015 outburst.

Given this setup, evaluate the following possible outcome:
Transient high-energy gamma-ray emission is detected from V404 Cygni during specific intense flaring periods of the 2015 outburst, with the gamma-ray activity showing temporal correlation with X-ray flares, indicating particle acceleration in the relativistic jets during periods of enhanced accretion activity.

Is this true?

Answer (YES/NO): NO